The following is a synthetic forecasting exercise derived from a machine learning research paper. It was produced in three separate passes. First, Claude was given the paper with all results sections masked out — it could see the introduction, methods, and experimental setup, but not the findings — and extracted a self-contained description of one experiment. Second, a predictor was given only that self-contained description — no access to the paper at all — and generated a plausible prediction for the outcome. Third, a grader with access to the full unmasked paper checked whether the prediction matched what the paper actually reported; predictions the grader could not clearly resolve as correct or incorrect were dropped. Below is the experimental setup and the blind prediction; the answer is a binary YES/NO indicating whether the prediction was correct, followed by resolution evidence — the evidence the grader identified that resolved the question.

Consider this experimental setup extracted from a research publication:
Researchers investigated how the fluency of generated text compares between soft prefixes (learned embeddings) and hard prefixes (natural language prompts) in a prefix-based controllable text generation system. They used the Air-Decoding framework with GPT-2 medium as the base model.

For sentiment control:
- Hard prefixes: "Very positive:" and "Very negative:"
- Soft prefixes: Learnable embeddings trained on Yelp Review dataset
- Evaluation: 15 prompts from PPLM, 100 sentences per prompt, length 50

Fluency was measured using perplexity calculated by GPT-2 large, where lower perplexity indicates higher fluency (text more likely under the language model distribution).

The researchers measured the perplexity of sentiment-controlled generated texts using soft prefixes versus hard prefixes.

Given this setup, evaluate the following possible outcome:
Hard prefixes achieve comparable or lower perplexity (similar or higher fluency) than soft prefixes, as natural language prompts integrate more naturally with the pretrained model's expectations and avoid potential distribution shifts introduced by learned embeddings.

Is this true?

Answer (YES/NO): NO